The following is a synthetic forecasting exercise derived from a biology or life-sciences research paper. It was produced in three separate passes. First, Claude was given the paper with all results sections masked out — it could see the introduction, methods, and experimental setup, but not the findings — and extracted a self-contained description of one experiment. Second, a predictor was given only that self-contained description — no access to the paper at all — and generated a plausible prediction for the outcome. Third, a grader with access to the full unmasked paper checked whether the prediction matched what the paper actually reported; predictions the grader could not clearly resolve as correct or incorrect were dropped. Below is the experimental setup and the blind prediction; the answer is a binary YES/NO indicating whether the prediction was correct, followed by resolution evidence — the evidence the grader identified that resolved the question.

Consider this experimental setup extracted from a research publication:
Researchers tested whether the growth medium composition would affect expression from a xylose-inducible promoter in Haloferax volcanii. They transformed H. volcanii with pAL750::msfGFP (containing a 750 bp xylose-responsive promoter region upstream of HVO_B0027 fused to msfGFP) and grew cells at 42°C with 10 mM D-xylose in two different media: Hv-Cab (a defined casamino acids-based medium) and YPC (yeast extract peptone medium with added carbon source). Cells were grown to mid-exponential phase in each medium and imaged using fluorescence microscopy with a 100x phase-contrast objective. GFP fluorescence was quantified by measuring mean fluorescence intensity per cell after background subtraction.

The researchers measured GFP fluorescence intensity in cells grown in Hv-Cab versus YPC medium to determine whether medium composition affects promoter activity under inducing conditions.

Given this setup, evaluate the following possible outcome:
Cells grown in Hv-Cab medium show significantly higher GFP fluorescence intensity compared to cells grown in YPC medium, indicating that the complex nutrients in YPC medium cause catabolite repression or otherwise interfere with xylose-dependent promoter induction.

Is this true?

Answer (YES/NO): YES